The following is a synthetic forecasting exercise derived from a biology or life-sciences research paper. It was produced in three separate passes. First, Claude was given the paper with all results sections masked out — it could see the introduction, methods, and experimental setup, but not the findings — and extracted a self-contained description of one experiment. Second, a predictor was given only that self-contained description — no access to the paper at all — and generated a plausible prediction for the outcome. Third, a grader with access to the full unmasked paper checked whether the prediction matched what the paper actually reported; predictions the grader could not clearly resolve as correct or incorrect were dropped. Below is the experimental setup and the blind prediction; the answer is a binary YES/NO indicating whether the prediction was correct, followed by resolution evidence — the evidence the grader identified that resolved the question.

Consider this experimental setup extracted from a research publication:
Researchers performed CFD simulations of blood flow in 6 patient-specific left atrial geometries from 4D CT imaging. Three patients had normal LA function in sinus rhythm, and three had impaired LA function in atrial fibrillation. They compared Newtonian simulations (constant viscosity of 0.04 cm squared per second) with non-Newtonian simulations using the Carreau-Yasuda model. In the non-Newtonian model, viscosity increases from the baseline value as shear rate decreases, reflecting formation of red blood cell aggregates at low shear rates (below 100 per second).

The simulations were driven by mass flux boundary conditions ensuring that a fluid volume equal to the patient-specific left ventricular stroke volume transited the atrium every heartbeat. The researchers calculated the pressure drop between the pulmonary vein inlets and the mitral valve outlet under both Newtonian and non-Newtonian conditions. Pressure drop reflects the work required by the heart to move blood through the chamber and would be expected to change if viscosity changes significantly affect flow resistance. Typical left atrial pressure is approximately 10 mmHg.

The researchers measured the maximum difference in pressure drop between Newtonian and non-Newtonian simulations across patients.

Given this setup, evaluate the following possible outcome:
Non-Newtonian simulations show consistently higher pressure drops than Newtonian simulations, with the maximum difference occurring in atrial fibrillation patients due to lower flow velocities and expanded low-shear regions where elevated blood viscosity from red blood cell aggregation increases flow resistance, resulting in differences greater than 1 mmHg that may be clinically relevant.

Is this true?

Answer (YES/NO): NO